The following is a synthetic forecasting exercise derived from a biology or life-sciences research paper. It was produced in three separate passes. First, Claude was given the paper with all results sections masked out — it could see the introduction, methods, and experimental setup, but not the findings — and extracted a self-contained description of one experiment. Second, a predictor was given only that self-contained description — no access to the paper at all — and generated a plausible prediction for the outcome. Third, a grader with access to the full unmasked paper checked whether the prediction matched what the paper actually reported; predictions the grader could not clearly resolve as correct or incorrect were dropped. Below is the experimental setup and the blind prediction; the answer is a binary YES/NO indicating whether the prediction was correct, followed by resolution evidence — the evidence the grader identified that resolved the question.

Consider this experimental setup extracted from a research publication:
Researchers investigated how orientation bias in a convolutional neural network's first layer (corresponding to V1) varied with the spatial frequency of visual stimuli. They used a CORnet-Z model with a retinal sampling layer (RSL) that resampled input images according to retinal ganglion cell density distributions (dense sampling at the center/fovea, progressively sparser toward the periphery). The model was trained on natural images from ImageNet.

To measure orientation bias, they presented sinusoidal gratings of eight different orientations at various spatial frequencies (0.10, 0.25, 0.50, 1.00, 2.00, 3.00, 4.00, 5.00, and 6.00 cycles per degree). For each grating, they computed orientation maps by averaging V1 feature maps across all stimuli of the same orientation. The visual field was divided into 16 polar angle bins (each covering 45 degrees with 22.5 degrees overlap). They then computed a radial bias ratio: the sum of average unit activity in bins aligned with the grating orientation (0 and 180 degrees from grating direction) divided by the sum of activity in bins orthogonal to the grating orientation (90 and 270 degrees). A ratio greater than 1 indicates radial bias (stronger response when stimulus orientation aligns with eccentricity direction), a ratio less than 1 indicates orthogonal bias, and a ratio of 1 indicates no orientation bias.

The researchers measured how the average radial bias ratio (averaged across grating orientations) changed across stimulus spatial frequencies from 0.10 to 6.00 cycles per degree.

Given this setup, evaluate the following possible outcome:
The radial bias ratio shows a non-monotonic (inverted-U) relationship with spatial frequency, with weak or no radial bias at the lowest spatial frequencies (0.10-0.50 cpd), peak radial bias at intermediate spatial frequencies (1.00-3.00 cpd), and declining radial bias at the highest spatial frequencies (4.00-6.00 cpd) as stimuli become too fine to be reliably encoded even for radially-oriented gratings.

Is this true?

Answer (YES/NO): NO